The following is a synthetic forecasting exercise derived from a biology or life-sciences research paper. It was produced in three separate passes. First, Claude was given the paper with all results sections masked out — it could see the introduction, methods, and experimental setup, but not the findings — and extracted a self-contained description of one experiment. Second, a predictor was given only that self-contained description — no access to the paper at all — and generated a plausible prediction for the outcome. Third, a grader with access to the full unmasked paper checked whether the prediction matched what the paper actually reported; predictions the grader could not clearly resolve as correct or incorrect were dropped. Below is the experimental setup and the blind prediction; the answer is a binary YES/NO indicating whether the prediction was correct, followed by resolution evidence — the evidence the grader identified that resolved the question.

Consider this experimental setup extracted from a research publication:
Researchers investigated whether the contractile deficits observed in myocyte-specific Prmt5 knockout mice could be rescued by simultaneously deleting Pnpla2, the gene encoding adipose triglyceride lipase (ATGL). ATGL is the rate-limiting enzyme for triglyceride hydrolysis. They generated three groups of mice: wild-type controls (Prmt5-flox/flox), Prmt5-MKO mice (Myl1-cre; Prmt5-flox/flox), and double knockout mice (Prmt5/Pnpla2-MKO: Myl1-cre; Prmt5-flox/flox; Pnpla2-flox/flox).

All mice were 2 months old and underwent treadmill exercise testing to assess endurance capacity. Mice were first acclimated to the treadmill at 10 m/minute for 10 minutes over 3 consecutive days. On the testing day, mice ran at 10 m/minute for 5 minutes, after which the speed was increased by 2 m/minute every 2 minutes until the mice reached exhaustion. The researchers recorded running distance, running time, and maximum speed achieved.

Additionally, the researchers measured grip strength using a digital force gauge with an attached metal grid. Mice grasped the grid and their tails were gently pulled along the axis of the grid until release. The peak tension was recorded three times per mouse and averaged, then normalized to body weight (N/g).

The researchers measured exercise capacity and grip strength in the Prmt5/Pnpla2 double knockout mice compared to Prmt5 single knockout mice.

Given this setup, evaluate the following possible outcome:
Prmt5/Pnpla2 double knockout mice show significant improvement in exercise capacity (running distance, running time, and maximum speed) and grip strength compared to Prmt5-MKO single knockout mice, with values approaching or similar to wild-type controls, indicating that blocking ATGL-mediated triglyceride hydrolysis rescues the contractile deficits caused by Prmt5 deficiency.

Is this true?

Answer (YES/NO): YES